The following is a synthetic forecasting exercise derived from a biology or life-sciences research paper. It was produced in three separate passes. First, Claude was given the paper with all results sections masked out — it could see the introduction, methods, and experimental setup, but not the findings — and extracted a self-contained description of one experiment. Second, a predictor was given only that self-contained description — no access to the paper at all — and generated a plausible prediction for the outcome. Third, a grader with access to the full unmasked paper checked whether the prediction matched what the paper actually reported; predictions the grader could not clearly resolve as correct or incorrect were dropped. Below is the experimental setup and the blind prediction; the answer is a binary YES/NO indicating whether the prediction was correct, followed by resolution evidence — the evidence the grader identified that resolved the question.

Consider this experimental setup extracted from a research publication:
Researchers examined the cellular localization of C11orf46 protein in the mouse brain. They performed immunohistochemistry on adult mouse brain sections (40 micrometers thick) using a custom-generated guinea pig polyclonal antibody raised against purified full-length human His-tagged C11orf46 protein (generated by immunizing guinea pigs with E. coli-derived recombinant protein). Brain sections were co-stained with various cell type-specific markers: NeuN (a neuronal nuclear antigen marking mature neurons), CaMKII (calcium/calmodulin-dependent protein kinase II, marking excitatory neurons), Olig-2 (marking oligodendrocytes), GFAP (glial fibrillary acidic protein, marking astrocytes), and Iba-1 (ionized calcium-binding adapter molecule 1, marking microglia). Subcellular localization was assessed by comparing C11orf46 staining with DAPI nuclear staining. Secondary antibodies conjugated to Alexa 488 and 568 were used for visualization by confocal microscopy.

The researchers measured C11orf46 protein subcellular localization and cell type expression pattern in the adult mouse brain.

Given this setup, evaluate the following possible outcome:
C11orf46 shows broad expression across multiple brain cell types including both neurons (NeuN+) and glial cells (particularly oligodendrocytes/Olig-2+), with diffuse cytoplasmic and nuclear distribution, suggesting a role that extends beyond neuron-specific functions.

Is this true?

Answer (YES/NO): NO